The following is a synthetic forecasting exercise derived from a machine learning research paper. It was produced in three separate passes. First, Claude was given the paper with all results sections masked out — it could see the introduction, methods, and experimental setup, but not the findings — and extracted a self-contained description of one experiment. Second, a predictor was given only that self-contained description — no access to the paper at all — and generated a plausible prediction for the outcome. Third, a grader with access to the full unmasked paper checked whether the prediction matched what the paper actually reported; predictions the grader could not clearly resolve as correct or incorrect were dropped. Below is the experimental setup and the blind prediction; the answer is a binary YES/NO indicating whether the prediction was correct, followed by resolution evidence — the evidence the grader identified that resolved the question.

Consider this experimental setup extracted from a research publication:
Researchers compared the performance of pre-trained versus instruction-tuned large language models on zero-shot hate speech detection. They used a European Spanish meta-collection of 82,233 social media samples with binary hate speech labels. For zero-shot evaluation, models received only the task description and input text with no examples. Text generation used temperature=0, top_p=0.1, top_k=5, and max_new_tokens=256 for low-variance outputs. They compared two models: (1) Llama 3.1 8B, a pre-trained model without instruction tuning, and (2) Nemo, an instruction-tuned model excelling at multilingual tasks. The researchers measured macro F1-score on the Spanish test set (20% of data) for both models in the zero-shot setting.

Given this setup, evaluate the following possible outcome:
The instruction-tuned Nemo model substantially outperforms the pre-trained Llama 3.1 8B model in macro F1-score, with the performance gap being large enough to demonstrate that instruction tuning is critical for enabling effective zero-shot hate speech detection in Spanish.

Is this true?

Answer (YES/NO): NO